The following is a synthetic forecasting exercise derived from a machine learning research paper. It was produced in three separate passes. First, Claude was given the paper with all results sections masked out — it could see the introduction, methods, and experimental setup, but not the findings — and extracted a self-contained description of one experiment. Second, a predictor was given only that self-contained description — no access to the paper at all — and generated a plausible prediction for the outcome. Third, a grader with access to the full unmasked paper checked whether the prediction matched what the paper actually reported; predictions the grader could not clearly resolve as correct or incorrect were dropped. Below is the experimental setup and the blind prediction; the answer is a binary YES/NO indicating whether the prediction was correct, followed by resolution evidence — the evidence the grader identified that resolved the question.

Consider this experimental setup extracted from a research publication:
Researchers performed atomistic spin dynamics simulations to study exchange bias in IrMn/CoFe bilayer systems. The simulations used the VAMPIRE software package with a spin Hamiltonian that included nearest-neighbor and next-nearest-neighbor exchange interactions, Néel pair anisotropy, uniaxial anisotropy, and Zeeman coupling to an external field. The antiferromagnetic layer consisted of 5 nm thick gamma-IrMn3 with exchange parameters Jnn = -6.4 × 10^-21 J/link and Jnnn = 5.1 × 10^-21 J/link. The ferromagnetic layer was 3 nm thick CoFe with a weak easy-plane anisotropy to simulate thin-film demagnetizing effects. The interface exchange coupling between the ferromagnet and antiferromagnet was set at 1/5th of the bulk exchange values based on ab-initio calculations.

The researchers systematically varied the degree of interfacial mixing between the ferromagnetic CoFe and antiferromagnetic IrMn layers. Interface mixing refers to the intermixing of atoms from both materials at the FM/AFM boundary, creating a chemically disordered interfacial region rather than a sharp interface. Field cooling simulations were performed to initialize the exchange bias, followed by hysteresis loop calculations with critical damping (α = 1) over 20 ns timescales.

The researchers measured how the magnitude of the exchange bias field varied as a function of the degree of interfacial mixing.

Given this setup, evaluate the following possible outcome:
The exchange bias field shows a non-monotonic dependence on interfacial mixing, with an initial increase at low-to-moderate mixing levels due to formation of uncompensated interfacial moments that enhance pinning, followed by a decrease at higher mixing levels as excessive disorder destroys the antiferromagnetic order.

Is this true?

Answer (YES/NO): NO